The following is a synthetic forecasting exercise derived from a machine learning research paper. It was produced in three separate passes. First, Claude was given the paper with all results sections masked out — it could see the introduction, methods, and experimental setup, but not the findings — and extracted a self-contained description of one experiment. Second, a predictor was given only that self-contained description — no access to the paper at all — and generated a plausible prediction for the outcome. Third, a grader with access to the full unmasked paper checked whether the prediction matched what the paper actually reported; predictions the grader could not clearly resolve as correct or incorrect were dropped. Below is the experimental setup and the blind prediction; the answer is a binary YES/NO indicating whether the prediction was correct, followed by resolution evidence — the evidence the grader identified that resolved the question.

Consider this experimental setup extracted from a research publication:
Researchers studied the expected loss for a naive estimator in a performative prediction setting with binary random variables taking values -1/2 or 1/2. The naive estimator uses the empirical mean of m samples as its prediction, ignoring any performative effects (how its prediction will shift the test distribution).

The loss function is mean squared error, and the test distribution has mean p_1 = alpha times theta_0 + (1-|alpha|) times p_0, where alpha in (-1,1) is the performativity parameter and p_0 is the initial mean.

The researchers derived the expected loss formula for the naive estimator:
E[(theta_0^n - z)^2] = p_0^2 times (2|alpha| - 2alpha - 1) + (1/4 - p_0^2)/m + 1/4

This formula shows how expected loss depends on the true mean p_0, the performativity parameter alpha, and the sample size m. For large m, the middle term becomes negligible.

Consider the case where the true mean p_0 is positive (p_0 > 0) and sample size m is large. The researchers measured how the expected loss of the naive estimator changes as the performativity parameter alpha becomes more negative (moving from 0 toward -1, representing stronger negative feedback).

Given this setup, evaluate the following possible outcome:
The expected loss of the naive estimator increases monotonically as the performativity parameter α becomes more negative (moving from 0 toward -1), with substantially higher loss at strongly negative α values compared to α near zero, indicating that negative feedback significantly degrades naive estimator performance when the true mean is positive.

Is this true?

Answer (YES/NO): YES